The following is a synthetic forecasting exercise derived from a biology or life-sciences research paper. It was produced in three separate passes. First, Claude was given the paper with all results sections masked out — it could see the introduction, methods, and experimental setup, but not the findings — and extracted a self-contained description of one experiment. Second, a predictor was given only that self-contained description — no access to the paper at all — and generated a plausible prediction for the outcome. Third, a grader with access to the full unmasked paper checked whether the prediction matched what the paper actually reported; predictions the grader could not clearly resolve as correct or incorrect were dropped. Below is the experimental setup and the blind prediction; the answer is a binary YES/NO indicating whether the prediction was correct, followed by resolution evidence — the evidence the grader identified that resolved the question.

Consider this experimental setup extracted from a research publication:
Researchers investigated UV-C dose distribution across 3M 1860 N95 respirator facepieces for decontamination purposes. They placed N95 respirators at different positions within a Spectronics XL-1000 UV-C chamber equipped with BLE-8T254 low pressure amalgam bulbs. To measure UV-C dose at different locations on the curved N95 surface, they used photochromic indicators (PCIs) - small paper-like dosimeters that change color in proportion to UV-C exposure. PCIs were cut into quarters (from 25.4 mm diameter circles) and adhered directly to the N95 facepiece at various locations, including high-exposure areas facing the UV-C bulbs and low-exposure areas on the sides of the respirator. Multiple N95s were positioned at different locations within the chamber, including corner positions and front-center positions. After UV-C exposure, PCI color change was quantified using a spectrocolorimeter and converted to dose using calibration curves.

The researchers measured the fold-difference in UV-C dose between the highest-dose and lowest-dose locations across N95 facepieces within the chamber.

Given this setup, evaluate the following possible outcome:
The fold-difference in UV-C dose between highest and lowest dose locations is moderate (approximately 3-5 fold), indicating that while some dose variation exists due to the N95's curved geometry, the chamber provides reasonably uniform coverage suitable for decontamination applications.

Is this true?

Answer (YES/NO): NO